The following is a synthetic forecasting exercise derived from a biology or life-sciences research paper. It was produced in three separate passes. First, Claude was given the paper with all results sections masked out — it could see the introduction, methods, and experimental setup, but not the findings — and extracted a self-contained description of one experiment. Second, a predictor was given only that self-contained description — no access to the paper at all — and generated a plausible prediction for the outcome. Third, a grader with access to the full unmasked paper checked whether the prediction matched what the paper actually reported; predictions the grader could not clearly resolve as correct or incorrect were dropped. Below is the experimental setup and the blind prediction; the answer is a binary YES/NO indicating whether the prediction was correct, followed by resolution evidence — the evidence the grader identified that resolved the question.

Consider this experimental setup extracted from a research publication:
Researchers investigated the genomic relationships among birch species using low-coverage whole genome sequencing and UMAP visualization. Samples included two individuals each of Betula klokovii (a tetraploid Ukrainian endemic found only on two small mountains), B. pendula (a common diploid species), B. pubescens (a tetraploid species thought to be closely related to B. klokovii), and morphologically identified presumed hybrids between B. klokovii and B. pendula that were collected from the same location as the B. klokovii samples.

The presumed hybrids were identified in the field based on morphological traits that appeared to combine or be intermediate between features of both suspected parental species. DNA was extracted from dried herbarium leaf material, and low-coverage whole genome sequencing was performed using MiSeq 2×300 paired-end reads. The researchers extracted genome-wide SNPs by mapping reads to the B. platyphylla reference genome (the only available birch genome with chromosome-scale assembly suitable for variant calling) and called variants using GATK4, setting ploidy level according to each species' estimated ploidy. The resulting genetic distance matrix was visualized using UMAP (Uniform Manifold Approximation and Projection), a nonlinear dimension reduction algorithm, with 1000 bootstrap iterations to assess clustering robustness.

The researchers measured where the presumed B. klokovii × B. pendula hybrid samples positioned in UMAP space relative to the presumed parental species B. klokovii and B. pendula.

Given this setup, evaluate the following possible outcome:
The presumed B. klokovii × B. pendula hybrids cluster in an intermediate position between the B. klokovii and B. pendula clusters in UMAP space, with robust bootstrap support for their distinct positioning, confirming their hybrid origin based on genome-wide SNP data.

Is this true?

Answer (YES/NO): NO